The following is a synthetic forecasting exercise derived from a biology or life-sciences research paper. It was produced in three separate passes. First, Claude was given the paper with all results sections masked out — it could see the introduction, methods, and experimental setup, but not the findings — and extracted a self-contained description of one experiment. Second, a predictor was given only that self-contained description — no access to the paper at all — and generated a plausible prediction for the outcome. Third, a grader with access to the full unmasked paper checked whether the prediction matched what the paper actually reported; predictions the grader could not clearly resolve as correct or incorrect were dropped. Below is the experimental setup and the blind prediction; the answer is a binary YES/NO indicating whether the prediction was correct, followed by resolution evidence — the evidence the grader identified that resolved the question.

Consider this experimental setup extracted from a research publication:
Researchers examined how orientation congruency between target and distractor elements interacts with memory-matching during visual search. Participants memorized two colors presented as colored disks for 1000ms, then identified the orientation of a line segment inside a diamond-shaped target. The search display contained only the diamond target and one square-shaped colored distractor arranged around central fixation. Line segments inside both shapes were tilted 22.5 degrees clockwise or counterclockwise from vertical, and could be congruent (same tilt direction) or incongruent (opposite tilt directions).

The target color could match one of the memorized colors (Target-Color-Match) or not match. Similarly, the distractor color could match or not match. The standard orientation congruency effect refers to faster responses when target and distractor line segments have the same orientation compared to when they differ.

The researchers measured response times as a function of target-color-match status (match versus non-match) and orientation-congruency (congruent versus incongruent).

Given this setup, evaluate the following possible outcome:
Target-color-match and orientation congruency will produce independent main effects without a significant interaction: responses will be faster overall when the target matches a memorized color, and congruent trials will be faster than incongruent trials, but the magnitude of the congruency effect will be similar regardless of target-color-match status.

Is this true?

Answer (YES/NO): NO